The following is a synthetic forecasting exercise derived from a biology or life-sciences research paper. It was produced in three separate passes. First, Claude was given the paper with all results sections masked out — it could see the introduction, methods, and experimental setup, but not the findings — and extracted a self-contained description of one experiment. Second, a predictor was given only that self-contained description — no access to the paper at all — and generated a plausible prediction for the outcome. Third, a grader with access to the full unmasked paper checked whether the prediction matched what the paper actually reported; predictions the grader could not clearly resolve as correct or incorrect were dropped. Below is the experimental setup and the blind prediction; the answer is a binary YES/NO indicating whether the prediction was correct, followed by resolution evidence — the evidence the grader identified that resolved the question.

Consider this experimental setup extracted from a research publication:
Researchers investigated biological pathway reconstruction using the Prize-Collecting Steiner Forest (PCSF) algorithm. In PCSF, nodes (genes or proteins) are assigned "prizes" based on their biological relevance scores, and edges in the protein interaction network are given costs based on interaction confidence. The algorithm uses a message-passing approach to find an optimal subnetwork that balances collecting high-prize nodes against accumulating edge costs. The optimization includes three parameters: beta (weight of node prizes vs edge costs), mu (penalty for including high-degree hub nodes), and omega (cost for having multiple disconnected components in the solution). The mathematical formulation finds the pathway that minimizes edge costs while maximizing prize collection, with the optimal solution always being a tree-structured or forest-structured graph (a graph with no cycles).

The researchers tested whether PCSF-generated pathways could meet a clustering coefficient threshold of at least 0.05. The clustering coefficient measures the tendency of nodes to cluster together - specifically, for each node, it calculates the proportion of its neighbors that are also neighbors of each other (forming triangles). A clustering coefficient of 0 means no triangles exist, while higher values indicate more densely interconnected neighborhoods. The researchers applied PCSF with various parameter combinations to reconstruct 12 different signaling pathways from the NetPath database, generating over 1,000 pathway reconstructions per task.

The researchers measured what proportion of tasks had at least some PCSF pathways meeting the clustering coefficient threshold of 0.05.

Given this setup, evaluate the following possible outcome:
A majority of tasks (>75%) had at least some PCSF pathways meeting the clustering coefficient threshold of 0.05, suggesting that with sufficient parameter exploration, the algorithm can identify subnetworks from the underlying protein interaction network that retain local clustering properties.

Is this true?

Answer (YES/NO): NO